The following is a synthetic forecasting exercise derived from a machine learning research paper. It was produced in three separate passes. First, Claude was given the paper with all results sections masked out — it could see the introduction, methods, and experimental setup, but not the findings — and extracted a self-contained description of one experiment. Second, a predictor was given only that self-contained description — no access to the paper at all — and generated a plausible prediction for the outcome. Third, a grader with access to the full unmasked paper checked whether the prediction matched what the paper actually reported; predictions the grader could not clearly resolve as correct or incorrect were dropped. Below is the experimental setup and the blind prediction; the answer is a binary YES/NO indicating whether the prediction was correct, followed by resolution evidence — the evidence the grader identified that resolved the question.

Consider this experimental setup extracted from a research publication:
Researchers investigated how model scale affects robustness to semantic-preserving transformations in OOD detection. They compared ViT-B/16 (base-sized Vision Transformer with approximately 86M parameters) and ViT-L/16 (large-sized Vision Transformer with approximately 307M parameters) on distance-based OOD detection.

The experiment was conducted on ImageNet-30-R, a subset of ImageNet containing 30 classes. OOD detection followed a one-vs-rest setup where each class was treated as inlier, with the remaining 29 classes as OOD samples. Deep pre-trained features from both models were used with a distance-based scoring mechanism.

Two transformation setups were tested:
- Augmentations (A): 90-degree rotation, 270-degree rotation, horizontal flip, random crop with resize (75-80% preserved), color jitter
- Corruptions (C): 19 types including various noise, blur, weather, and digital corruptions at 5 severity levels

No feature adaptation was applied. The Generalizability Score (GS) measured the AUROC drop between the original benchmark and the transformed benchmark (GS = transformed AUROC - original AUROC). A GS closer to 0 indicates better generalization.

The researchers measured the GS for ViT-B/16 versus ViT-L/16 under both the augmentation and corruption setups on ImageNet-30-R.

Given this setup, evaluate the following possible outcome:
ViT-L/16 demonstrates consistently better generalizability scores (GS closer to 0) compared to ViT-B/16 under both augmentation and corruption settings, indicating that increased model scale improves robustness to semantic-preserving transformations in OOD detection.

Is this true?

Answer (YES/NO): YES